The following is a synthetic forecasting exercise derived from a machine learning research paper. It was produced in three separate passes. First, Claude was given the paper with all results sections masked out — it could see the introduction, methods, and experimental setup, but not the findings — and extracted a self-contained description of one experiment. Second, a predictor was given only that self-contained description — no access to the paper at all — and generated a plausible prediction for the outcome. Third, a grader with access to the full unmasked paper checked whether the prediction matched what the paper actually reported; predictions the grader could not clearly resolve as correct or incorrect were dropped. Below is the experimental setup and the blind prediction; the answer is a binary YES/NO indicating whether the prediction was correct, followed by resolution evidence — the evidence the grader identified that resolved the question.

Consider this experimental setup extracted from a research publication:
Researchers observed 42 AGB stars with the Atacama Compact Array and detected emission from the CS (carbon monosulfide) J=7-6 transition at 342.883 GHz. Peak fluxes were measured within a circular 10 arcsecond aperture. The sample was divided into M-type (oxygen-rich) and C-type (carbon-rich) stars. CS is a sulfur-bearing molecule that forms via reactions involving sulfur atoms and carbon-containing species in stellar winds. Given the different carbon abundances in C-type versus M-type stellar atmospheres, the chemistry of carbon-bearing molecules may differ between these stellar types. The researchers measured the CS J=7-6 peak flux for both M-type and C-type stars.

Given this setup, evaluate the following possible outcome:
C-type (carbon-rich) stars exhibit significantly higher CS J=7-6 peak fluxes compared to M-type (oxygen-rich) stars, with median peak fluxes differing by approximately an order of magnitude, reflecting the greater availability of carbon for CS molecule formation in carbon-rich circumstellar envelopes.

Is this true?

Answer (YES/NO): NO